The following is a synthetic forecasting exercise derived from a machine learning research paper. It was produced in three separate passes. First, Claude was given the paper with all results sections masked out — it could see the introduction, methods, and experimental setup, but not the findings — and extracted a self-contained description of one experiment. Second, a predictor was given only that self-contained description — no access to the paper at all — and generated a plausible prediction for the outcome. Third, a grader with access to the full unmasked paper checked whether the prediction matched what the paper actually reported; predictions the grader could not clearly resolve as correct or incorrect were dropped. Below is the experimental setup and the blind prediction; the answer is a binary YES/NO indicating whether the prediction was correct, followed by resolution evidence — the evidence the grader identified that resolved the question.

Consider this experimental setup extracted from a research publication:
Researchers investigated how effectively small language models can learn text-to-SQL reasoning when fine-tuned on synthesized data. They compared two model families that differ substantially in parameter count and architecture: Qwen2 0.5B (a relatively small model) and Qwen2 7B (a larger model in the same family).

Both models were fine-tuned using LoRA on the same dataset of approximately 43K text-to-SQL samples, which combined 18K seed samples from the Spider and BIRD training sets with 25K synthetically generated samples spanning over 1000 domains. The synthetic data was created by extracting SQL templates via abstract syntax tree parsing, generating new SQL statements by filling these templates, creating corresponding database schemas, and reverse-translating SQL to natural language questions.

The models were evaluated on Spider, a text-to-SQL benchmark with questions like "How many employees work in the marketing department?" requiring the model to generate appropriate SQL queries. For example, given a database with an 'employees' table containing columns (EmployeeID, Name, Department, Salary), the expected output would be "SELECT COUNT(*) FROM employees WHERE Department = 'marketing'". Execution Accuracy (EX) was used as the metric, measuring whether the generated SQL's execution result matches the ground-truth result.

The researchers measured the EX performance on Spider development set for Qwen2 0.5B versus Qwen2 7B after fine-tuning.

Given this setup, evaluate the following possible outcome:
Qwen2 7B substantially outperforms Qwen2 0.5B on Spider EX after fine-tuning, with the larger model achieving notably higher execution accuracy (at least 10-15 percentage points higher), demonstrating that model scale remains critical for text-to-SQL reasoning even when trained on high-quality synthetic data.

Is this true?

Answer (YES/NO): NO